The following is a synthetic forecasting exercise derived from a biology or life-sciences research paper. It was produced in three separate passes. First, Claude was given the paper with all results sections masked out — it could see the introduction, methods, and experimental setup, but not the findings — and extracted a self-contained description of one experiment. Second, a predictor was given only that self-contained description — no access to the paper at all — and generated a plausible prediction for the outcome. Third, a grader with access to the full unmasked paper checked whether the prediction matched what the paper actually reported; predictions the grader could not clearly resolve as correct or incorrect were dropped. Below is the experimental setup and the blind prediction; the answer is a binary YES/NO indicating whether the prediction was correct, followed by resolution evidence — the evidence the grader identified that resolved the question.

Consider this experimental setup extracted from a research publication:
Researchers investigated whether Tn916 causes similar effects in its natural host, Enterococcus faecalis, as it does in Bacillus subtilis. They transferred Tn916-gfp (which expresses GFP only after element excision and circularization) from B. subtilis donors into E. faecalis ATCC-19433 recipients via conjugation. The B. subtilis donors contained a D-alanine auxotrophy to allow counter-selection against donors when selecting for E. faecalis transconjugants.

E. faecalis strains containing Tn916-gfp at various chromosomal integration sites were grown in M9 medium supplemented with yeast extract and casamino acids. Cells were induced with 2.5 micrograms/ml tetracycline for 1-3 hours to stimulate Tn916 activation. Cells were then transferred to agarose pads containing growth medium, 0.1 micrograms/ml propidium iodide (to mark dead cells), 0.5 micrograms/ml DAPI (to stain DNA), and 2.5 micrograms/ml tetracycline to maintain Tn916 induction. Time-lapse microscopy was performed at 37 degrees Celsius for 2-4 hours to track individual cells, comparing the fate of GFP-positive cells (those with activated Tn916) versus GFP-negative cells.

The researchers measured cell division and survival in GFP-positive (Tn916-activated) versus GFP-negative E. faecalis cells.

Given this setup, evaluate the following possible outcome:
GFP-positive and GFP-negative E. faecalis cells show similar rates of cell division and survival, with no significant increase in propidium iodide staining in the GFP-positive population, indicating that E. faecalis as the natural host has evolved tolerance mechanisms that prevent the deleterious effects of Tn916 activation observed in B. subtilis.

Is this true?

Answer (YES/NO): NO